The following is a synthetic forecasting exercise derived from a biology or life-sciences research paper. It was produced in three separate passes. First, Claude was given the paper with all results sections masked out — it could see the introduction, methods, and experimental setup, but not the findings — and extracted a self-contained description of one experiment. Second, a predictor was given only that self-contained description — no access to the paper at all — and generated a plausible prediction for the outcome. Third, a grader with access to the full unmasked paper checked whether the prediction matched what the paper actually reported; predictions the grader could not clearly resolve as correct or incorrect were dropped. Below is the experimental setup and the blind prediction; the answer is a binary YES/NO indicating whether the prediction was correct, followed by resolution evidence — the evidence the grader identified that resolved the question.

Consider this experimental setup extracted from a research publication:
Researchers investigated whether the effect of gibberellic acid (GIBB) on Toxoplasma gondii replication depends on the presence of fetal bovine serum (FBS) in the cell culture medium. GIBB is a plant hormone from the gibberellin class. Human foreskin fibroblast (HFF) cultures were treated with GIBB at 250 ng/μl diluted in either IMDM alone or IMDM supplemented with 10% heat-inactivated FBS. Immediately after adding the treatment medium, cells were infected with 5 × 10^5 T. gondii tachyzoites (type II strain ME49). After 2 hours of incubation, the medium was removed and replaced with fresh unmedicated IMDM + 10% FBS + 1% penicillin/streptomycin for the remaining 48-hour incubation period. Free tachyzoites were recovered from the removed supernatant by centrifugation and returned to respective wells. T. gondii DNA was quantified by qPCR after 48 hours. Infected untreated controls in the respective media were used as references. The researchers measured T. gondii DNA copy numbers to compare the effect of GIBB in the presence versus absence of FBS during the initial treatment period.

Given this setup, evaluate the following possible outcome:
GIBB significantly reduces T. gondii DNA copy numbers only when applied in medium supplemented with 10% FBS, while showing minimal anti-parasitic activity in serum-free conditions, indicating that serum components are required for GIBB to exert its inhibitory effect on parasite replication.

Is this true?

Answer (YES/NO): NO